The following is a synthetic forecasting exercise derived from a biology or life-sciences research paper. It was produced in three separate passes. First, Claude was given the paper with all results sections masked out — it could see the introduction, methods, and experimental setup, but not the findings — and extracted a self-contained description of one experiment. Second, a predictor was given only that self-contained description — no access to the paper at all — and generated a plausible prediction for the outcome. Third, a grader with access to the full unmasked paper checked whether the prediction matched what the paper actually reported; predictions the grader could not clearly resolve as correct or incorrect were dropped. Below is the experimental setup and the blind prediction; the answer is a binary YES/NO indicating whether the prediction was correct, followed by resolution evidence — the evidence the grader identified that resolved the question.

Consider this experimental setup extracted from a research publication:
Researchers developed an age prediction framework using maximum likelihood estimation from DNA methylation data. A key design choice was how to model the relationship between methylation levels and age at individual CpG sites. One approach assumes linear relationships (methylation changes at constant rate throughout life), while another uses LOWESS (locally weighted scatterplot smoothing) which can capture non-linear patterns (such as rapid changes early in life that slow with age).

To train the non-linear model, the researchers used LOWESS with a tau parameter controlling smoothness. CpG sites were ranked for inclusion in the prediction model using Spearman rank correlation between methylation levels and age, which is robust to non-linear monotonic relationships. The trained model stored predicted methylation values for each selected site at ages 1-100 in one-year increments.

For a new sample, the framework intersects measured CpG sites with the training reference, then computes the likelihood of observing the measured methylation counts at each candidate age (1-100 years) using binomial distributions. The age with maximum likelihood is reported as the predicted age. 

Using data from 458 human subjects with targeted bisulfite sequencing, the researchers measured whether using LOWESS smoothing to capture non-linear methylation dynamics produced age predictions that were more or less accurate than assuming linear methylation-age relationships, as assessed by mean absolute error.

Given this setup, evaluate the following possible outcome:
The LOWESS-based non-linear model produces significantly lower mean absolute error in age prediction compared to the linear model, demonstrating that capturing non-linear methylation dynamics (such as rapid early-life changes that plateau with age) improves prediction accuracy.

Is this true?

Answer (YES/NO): NO